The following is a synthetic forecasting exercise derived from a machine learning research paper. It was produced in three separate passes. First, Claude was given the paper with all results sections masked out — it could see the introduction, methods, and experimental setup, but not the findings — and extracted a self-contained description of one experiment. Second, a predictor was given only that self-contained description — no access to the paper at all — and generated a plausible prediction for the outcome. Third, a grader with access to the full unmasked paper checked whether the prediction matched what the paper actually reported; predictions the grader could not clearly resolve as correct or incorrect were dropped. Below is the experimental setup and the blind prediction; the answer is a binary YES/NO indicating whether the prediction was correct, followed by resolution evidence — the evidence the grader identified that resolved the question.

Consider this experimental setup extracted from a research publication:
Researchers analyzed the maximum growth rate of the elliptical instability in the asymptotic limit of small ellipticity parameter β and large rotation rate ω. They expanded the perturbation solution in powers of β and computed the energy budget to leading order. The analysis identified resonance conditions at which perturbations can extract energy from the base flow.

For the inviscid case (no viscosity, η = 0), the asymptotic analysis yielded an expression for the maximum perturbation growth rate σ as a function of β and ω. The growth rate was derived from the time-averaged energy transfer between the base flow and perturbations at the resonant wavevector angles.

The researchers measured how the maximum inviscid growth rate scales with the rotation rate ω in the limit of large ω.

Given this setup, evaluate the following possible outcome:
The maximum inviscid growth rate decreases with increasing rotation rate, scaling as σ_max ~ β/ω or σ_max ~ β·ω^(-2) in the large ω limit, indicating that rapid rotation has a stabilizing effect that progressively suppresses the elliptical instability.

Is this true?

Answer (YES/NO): NO